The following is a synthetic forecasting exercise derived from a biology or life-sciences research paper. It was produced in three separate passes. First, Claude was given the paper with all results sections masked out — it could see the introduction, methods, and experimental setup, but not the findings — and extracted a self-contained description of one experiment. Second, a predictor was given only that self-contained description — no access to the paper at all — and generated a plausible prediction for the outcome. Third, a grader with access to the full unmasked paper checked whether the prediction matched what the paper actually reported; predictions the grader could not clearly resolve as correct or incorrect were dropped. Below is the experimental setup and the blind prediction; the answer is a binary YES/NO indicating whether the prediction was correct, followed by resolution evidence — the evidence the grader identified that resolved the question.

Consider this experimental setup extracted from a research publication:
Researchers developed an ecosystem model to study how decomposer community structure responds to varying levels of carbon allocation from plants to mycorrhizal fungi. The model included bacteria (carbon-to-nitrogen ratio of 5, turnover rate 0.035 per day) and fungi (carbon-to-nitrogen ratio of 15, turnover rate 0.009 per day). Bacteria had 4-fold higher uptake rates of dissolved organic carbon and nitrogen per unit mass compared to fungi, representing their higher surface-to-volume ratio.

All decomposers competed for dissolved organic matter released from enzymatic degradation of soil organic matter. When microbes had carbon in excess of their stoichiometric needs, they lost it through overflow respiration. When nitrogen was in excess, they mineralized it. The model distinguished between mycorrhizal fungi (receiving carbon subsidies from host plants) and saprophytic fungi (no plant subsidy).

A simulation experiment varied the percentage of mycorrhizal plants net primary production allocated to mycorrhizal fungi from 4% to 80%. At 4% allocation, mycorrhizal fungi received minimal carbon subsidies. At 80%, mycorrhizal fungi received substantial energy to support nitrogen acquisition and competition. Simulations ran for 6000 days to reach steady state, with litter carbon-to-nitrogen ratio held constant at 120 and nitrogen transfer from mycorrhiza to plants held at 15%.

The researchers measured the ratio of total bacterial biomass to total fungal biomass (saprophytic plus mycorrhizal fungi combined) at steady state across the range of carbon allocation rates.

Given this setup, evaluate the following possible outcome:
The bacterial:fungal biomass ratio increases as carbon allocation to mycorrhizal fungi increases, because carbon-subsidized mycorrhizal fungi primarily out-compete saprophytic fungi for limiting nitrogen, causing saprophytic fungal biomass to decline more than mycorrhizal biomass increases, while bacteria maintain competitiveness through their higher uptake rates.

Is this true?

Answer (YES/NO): NO